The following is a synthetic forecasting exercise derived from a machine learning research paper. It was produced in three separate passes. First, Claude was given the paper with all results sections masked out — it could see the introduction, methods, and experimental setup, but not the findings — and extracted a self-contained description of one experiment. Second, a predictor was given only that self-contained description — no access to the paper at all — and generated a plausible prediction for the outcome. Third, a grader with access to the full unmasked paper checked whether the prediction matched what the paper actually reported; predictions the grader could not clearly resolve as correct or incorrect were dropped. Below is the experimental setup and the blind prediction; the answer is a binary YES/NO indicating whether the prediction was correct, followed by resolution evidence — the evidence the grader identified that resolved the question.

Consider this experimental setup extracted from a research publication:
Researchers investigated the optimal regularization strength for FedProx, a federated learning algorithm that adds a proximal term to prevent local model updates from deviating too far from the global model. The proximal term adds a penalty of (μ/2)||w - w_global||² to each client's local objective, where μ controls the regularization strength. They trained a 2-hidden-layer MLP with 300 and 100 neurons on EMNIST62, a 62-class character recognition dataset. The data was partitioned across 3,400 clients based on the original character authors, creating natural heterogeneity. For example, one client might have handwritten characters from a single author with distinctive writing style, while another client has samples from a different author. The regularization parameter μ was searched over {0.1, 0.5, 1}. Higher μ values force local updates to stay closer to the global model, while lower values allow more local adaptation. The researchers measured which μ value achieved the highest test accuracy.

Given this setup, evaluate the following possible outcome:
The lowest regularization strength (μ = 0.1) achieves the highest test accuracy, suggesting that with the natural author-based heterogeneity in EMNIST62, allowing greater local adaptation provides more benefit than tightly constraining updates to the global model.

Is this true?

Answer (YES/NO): YES